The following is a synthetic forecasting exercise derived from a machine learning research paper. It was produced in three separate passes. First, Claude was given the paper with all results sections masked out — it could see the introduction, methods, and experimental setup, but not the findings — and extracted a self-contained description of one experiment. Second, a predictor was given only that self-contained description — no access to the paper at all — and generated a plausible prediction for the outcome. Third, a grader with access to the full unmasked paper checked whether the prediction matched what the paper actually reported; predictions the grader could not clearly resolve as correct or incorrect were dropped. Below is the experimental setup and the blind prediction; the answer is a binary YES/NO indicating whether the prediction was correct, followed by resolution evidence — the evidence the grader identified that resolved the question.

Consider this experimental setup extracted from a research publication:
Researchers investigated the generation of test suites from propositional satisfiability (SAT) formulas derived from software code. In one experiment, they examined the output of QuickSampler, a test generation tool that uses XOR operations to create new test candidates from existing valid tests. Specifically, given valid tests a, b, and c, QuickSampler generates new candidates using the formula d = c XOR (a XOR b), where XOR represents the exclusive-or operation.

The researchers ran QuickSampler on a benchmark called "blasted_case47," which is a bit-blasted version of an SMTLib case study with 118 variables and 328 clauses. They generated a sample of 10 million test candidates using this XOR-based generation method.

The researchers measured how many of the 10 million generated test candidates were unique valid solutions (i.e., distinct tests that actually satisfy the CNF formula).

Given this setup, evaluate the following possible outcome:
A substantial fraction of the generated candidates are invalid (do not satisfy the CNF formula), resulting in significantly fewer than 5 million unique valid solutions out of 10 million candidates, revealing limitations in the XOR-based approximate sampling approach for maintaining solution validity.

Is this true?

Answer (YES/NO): NO